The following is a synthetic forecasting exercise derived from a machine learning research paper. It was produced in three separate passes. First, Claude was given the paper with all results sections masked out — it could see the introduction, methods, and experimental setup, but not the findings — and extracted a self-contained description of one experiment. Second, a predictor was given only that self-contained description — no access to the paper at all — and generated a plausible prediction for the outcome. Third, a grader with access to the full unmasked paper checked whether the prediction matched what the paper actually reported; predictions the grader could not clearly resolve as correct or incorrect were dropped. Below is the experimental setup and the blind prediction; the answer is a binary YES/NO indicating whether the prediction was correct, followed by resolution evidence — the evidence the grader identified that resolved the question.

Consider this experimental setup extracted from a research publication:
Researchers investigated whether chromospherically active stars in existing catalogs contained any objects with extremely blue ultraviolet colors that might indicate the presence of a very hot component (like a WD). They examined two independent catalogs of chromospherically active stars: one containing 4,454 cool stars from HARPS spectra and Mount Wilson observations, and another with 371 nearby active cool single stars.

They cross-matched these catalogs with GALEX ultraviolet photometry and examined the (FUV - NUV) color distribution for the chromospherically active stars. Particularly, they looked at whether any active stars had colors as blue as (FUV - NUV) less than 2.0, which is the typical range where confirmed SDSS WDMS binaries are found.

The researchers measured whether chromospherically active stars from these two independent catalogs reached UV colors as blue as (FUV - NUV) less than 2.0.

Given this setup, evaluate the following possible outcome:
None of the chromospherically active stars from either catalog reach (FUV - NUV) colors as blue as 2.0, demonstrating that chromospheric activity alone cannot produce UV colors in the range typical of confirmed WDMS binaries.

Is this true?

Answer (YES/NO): YES